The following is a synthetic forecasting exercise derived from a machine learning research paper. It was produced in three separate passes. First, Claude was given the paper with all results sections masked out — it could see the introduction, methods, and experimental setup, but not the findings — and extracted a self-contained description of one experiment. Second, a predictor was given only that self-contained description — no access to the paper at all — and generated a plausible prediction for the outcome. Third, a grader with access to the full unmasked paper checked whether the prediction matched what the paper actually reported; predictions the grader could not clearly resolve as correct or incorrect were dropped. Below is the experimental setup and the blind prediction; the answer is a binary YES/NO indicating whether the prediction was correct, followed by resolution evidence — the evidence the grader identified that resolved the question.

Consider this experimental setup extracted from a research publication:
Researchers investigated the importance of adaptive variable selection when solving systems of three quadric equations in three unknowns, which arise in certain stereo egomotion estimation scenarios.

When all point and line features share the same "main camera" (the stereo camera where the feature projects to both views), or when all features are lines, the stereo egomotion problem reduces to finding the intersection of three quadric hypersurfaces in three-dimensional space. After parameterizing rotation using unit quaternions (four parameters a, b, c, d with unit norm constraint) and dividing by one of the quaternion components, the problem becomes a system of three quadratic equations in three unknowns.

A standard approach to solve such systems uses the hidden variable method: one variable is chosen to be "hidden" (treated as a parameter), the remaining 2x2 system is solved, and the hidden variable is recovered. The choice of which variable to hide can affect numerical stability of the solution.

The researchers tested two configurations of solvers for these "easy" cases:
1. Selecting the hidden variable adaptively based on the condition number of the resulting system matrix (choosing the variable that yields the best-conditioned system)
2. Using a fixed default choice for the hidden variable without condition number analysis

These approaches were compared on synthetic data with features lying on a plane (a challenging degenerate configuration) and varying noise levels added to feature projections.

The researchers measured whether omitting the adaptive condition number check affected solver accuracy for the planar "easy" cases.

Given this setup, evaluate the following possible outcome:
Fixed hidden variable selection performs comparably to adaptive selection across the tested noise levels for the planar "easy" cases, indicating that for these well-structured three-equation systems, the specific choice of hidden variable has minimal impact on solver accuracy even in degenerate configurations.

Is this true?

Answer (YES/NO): NO